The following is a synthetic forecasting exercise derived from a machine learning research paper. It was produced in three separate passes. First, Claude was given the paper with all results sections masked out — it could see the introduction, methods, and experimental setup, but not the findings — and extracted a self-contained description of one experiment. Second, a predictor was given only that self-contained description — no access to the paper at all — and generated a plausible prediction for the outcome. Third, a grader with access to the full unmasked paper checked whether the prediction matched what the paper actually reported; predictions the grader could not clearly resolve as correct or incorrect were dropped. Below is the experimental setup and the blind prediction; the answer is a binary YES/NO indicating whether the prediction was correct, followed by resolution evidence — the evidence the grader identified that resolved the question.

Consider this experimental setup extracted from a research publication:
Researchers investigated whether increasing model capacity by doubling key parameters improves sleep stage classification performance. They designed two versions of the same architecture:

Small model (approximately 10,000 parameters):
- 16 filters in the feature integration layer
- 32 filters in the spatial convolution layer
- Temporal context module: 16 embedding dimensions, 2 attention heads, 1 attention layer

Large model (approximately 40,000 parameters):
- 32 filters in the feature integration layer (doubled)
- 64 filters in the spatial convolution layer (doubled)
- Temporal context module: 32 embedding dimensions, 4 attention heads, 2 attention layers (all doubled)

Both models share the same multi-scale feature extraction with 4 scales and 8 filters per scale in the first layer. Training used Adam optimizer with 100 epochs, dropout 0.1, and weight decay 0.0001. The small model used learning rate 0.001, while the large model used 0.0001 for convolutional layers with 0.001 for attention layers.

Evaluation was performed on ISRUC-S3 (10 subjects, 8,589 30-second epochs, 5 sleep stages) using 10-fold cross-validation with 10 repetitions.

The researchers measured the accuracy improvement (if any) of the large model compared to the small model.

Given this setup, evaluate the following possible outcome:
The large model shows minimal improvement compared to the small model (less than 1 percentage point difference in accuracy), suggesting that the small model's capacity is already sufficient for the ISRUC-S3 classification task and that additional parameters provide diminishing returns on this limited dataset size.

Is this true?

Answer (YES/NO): NO